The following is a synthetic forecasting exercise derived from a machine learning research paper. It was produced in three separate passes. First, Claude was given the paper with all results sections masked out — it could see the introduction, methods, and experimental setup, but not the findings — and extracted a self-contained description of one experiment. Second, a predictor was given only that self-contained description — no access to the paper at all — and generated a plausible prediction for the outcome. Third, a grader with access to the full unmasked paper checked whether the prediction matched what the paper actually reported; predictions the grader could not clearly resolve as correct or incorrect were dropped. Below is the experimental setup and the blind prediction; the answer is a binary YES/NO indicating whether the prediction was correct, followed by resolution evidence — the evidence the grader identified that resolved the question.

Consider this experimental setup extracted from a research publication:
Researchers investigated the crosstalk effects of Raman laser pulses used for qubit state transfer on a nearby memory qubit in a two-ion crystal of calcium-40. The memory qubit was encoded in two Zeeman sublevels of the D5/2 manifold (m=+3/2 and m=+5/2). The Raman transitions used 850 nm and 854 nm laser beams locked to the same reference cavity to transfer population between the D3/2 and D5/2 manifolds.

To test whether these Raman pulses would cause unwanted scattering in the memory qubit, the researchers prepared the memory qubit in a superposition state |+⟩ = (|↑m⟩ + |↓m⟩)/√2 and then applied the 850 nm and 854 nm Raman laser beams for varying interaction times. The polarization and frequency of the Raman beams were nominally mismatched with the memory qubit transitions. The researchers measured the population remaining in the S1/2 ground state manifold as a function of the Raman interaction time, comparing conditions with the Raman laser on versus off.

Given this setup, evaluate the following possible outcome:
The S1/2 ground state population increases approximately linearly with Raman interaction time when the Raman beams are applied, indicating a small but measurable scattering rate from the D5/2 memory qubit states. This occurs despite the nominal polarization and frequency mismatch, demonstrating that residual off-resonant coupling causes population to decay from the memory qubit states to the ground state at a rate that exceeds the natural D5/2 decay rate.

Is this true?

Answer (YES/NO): NO